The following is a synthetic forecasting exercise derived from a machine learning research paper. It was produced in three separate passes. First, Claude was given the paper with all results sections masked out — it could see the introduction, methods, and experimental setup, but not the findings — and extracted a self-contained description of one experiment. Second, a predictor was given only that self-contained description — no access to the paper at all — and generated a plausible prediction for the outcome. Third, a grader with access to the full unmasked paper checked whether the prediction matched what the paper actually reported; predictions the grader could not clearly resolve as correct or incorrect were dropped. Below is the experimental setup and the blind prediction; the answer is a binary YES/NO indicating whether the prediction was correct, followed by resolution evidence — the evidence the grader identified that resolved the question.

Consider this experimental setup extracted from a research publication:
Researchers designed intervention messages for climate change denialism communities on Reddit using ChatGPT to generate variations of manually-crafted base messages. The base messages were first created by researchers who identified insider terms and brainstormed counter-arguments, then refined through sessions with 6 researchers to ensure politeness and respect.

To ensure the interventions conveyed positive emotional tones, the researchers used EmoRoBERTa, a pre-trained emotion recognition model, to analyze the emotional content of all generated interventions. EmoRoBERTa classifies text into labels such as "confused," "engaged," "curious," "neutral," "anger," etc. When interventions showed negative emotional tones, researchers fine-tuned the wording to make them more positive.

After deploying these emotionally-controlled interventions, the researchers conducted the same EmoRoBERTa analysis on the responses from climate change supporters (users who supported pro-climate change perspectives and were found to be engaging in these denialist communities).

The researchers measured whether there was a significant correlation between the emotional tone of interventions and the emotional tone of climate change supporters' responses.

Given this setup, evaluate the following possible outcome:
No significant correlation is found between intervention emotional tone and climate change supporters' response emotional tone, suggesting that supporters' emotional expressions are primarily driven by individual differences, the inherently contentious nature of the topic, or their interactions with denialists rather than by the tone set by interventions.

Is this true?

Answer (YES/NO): YES